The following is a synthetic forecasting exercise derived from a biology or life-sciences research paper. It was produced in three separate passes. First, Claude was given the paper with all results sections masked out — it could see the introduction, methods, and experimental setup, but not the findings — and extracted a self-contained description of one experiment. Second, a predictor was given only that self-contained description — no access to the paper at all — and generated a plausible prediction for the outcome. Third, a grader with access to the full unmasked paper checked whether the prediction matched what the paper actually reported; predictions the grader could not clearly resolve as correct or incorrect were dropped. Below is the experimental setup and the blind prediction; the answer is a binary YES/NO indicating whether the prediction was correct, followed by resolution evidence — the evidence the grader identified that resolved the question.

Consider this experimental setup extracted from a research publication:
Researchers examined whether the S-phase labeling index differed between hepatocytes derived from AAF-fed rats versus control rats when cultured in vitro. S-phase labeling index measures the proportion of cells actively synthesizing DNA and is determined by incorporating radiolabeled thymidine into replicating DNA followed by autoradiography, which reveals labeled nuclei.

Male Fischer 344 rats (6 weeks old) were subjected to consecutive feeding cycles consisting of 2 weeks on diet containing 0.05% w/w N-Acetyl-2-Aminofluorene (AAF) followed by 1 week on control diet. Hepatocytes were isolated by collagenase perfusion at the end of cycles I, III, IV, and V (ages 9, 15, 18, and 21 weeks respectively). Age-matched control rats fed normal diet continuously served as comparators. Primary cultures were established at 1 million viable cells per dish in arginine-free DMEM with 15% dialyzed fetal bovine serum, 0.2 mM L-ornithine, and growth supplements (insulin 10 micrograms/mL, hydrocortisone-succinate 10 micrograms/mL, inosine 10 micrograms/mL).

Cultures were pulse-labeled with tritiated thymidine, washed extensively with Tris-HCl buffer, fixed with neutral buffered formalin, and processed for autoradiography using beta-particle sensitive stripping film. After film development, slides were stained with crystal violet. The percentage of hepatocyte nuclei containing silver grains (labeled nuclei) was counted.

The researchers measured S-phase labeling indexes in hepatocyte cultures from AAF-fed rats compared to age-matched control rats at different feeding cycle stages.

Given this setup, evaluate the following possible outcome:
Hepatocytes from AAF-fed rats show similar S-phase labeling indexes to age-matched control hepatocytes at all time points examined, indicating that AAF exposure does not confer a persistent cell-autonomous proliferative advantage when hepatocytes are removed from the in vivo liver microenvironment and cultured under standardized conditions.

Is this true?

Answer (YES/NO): NO